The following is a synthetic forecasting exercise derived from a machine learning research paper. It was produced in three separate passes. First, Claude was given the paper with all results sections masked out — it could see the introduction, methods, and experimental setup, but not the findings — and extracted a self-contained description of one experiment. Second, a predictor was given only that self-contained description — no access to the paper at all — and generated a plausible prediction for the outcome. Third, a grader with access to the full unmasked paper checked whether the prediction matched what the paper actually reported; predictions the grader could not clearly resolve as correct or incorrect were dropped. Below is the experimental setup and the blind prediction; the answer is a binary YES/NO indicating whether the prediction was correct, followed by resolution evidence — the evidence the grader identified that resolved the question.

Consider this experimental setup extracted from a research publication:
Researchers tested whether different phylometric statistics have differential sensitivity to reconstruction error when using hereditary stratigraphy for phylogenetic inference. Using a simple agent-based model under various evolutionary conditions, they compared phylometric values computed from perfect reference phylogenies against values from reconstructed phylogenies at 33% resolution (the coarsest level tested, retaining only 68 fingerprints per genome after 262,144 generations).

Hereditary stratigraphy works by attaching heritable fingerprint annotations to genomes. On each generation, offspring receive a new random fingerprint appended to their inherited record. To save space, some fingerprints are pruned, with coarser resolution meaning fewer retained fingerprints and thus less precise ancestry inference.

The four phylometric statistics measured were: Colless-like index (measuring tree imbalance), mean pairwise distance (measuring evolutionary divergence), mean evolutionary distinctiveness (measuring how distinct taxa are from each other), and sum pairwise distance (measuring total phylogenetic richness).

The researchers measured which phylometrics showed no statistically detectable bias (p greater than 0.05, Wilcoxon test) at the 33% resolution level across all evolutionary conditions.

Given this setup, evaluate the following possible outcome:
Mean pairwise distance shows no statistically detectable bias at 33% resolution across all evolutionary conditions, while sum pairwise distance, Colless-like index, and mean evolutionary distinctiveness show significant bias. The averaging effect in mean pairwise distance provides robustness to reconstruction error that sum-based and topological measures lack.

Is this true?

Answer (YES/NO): NO